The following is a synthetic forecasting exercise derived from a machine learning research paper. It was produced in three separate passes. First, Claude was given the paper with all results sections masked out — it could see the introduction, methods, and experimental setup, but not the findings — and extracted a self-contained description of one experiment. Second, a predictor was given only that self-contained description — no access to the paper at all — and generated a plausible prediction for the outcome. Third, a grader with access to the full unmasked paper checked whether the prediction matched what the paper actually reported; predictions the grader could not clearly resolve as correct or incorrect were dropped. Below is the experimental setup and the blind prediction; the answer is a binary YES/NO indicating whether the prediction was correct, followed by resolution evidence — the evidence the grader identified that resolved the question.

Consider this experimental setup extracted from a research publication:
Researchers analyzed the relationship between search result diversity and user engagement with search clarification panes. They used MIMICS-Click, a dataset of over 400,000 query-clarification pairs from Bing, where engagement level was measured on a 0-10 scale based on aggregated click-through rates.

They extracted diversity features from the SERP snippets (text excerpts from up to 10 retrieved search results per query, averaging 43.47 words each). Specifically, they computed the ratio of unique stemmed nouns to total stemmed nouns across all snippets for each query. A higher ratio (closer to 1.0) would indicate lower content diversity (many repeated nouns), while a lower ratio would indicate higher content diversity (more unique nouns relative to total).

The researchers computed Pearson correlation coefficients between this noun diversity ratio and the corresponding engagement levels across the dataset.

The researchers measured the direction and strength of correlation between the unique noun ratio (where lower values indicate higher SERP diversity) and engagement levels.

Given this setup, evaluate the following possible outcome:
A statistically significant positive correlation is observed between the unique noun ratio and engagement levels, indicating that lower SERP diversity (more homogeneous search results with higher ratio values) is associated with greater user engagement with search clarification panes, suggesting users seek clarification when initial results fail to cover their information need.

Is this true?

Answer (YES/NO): NO